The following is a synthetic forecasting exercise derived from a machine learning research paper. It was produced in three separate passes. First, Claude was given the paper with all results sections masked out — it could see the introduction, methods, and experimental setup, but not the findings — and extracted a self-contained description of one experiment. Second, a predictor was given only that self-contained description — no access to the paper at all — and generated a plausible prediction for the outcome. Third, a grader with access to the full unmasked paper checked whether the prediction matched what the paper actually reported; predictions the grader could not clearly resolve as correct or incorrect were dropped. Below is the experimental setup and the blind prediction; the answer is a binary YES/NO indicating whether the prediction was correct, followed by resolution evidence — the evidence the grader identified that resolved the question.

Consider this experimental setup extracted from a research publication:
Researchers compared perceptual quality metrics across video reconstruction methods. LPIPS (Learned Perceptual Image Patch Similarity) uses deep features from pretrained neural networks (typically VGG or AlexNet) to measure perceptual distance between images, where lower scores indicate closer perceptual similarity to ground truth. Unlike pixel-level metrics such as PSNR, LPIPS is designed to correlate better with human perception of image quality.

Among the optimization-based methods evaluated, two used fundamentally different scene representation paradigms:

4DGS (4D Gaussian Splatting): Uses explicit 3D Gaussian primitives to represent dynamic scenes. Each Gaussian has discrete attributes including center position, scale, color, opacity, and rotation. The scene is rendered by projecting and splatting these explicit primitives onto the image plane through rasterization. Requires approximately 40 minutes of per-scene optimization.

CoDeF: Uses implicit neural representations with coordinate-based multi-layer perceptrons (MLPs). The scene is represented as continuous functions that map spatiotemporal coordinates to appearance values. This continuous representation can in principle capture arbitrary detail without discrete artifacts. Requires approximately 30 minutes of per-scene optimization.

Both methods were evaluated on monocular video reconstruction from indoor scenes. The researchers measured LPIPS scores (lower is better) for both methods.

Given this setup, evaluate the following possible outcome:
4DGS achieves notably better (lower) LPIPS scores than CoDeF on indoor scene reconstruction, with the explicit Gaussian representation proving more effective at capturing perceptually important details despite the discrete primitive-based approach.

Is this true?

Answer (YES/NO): NO